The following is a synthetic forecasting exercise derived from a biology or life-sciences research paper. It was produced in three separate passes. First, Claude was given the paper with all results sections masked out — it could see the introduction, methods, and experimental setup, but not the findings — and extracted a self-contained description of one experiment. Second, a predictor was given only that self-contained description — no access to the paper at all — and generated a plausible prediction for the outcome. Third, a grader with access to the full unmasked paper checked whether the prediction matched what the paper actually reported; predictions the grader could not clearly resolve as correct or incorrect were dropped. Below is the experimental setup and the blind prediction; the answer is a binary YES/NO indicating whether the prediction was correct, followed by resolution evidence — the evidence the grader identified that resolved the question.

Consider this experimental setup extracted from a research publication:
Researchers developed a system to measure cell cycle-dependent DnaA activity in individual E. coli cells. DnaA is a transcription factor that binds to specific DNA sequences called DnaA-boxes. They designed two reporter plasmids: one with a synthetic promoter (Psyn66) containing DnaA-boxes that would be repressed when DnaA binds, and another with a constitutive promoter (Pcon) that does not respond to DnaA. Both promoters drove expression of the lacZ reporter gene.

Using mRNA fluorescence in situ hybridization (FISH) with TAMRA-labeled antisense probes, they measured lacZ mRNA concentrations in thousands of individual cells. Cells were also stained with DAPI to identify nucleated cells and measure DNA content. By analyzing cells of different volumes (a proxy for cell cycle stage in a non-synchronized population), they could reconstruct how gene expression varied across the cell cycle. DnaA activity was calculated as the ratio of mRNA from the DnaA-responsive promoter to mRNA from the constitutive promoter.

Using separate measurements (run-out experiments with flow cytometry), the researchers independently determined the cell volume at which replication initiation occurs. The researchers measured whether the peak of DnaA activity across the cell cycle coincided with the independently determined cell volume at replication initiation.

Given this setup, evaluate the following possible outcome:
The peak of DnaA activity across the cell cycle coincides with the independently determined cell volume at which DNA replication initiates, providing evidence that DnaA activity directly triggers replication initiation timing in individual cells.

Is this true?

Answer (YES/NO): YES